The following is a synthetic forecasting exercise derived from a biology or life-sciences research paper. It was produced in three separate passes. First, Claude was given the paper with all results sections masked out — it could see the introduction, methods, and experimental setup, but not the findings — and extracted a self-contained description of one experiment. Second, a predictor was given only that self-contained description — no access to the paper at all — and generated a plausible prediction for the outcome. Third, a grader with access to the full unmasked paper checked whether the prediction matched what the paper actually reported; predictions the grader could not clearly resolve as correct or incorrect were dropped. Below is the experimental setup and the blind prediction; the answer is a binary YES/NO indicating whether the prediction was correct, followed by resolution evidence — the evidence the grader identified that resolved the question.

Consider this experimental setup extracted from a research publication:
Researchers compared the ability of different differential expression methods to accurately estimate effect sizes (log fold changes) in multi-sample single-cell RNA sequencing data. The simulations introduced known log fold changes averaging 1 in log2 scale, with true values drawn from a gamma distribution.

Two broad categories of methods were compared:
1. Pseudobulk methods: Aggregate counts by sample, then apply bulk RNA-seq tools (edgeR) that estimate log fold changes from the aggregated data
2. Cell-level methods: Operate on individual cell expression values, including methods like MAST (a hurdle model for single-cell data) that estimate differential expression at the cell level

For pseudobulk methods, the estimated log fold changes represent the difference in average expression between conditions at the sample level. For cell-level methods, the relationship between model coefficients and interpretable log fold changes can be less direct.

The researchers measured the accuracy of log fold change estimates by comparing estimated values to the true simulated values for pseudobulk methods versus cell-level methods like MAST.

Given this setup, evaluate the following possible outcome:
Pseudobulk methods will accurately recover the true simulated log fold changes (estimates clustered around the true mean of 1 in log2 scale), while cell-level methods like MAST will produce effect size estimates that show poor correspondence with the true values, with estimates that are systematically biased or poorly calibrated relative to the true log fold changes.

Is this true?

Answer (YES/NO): NO